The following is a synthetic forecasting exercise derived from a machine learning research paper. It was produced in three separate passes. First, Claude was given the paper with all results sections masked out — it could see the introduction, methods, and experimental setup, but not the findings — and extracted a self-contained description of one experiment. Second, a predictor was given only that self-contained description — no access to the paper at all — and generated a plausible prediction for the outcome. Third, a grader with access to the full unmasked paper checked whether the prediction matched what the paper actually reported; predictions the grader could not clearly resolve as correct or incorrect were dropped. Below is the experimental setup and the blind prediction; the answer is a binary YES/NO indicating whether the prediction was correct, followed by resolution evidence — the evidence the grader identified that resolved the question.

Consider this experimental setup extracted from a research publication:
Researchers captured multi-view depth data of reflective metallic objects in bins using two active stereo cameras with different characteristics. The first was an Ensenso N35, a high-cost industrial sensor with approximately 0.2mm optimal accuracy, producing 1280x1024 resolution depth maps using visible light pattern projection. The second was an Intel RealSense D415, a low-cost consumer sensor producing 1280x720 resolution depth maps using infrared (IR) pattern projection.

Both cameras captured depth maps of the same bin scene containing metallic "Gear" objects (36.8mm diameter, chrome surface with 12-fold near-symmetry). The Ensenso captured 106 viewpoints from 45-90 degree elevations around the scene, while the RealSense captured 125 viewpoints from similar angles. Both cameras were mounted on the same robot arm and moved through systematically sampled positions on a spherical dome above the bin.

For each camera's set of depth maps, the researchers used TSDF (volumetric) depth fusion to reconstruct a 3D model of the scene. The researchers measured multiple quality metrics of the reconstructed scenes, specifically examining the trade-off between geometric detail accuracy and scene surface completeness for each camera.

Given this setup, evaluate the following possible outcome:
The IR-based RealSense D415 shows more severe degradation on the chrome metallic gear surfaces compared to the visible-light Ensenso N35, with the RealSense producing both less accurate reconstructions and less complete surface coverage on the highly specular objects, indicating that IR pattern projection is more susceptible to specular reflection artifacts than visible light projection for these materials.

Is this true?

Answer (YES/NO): NO